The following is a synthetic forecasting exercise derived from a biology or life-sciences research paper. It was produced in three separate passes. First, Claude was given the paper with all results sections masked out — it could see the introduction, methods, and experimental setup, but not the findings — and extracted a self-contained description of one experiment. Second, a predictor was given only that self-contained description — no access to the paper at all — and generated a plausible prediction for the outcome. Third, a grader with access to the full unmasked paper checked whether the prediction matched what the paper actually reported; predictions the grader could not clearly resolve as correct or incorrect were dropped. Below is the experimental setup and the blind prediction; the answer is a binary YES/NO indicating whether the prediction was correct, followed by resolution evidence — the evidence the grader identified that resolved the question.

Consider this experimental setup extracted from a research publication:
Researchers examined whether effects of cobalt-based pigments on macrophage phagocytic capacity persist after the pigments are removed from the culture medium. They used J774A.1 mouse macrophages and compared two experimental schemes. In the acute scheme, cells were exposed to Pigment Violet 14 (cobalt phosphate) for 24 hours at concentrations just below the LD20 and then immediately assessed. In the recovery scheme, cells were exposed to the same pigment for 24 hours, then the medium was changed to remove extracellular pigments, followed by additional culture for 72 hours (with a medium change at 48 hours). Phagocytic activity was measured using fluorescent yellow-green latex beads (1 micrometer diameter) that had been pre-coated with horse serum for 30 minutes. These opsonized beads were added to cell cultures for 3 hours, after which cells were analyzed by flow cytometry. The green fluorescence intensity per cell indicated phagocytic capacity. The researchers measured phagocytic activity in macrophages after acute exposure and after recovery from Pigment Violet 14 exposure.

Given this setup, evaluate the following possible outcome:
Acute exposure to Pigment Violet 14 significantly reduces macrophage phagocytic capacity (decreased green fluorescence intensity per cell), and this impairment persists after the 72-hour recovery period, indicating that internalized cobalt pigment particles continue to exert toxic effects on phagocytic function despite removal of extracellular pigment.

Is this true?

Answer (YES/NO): NO